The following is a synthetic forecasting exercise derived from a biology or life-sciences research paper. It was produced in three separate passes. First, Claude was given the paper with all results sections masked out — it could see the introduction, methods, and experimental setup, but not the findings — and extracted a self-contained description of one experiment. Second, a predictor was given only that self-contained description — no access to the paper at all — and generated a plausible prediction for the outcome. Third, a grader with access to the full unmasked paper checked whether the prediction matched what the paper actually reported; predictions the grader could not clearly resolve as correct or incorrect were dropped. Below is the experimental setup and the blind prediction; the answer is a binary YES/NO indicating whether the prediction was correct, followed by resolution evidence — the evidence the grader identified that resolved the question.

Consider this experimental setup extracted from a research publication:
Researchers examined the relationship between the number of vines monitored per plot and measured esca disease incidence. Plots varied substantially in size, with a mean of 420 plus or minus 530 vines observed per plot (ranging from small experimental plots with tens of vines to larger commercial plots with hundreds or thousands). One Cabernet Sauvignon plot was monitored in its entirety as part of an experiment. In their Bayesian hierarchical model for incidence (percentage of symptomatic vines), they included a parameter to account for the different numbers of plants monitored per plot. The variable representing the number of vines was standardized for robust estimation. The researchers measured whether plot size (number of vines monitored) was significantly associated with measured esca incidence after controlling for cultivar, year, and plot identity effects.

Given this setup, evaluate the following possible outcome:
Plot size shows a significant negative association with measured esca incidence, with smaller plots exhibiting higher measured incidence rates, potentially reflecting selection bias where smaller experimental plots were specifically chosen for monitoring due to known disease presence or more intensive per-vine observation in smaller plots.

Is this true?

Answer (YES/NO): NO